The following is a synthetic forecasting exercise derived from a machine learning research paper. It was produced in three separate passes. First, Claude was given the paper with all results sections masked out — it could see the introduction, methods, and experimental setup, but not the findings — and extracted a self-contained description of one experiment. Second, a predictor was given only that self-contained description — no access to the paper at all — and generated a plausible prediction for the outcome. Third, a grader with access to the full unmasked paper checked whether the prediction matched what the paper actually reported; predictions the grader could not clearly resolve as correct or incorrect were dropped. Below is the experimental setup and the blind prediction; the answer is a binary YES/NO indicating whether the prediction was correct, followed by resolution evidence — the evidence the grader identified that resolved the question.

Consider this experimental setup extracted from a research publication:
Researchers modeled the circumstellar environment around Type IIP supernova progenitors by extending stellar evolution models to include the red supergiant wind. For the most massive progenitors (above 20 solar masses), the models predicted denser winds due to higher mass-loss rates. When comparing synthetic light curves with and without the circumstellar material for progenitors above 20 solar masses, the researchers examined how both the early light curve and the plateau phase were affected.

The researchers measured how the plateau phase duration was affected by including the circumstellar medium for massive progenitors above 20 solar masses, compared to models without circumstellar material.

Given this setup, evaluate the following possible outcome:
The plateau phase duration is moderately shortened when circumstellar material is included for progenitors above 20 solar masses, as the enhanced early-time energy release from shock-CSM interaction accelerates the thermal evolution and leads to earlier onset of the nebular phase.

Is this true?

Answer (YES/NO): NO